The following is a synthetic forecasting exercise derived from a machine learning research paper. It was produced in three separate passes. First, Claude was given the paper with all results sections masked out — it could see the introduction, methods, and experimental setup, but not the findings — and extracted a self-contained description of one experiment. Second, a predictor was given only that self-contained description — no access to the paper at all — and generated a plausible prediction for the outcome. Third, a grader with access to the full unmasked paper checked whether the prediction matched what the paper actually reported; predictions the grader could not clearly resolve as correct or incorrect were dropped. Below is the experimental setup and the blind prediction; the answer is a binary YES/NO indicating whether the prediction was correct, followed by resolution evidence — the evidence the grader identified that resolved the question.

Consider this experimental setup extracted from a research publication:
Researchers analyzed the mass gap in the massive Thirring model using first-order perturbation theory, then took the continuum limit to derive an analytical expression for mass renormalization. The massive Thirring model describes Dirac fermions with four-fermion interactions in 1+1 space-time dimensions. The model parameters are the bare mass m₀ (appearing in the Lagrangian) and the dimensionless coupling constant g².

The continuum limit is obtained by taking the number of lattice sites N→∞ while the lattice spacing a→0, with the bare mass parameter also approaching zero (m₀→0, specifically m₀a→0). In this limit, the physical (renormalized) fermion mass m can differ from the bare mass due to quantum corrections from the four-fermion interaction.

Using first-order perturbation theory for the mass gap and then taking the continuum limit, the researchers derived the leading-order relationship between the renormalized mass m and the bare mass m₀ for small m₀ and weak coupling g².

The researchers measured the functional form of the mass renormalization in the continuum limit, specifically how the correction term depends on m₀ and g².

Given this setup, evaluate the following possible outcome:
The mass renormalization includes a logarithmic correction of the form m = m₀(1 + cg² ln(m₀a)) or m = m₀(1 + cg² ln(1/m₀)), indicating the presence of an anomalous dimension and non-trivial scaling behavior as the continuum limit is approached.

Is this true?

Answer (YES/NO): YES